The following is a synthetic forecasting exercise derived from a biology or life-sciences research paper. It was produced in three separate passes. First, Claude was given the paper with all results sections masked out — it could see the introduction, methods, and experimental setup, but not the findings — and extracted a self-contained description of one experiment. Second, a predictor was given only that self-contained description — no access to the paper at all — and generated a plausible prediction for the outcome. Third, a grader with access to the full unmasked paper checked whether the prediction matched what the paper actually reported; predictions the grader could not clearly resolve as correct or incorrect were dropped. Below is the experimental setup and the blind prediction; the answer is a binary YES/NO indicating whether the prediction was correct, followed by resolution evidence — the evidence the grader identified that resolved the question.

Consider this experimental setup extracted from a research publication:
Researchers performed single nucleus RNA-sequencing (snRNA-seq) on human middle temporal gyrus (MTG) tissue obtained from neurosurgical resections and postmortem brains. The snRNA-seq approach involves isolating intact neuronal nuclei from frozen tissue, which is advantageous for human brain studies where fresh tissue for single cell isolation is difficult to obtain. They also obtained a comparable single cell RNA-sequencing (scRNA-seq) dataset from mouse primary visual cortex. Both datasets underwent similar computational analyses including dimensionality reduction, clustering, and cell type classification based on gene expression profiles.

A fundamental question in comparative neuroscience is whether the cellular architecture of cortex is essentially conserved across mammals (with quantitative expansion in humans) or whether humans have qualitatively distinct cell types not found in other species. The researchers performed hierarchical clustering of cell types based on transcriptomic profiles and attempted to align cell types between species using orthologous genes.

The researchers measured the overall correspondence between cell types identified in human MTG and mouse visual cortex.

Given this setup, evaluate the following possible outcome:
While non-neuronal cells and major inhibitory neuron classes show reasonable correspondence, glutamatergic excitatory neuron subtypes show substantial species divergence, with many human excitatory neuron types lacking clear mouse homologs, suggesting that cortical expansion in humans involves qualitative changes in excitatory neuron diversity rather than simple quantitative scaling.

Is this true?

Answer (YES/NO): NO